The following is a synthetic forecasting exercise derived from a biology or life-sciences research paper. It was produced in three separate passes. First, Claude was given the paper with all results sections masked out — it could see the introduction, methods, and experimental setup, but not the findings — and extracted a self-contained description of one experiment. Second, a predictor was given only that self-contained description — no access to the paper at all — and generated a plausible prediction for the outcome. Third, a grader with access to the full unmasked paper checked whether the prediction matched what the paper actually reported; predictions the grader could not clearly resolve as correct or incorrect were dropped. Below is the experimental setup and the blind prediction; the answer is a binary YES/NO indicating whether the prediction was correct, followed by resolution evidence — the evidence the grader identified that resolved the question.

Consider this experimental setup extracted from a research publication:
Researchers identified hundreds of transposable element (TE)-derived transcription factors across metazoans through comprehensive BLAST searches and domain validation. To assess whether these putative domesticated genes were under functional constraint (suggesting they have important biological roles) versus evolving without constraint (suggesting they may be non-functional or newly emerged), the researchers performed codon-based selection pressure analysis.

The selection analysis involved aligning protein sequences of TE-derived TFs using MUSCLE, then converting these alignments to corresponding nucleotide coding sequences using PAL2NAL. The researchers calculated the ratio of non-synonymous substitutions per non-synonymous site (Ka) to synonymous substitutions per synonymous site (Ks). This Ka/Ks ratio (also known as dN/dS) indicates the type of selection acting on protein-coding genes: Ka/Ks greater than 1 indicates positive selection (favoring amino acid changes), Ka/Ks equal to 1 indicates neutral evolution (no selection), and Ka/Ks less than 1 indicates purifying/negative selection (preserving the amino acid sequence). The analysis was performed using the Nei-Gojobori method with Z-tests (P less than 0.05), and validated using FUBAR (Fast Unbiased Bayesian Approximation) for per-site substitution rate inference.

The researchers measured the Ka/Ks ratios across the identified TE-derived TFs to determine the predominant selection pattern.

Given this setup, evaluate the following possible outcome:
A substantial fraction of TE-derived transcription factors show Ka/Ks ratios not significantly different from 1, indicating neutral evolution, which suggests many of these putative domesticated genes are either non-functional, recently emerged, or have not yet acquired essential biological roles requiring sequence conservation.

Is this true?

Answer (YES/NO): NO